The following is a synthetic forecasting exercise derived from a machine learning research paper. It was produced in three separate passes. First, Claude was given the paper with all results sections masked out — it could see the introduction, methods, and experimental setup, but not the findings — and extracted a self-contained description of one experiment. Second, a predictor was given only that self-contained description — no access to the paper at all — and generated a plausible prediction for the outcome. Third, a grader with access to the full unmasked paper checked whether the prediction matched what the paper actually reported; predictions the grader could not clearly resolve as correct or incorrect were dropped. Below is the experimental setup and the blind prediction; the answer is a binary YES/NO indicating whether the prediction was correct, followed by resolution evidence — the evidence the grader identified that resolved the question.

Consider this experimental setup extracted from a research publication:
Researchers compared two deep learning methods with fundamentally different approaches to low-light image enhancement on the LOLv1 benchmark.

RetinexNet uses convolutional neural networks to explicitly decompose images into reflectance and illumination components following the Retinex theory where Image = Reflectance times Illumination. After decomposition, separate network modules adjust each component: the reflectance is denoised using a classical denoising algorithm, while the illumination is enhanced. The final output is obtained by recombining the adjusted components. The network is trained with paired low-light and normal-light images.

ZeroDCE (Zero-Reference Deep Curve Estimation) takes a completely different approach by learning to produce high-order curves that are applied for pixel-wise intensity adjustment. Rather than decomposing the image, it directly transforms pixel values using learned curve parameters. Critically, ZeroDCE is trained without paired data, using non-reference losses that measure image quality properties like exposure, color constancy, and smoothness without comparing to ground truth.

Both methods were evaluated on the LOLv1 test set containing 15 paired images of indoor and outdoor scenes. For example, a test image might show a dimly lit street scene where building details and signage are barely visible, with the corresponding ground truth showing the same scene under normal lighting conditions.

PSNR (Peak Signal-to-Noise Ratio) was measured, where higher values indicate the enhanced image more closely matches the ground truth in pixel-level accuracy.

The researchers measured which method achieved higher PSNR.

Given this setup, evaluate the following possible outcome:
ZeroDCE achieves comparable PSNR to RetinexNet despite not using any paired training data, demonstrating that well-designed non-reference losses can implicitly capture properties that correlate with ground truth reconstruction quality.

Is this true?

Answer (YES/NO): NO